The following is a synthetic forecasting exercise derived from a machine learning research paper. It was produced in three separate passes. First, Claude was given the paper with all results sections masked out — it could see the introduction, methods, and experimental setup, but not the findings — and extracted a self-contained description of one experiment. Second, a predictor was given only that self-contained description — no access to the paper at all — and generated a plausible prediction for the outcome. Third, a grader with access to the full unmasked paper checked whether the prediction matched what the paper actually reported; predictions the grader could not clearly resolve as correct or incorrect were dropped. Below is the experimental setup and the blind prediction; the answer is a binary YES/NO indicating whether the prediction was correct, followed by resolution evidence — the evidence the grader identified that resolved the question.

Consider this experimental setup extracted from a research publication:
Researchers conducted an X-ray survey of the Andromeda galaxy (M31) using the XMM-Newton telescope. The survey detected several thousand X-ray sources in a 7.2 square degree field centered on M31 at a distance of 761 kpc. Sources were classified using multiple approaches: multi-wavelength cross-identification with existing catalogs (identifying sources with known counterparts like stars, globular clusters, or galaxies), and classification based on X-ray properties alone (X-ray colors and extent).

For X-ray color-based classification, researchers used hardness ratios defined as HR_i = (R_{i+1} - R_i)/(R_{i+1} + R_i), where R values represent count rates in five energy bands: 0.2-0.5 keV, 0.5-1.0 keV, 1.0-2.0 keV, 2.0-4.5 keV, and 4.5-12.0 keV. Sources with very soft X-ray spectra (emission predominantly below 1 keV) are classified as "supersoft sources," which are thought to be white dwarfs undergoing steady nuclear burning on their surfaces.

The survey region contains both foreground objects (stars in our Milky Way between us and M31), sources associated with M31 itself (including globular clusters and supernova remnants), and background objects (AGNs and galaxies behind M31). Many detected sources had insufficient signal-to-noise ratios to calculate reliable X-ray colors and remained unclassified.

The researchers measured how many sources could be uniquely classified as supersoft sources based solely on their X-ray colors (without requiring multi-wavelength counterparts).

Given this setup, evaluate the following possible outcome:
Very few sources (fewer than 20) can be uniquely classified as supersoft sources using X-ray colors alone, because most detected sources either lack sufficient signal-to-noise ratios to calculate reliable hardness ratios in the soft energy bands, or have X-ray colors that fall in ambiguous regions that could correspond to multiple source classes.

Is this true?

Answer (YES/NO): YES